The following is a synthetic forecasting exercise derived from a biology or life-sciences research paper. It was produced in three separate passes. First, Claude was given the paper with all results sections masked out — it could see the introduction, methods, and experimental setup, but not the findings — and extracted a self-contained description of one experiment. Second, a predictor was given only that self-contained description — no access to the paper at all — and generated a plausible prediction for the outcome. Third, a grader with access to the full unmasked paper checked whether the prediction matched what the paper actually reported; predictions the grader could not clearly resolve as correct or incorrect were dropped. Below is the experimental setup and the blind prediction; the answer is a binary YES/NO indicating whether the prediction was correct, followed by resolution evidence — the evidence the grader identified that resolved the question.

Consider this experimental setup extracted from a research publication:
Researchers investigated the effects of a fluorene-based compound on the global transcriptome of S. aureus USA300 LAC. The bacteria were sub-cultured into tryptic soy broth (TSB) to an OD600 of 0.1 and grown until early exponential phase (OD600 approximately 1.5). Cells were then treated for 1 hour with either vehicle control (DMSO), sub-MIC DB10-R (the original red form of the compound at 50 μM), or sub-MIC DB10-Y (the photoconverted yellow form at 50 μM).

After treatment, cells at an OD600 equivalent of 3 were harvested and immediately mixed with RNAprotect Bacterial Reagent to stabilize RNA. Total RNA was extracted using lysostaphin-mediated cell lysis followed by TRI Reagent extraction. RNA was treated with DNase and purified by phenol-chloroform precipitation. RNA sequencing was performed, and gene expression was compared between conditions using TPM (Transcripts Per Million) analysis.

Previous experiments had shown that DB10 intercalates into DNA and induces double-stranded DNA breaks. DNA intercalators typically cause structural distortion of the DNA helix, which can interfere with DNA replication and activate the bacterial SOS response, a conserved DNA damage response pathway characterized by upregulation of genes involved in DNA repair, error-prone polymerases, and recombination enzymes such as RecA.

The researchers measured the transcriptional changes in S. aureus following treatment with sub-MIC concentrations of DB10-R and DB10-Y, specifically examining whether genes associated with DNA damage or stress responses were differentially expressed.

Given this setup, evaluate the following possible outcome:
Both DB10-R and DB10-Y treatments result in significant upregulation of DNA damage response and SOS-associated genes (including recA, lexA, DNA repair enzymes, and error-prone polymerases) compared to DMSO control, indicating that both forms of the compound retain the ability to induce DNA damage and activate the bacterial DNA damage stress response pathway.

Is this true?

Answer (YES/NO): NO